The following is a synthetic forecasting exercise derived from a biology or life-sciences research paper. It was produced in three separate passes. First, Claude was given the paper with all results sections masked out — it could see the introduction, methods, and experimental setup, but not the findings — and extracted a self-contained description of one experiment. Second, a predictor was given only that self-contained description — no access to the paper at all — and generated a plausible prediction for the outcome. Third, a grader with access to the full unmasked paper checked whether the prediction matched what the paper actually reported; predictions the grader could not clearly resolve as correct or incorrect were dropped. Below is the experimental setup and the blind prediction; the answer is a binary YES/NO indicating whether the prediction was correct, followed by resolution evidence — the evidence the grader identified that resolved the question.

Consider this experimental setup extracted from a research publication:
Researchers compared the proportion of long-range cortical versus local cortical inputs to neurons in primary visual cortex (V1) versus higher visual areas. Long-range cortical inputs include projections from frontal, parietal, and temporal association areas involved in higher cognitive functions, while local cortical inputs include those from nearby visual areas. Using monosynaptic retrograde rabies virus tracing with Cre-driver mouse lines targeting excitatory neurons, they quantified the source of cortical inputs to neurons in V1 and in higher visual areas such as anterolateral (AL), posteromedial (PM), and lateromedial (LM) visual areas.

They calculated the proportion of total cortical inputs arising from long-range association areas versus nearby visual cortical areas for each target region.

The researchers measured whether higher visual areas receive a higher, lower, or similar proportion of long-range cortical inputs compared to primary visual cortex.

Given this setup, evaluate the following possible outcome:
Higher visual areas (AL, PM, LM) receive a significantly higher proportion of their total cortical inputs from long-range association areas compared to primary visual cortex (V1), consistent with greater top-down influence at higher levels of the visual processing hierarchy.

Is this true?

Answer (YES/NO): NO